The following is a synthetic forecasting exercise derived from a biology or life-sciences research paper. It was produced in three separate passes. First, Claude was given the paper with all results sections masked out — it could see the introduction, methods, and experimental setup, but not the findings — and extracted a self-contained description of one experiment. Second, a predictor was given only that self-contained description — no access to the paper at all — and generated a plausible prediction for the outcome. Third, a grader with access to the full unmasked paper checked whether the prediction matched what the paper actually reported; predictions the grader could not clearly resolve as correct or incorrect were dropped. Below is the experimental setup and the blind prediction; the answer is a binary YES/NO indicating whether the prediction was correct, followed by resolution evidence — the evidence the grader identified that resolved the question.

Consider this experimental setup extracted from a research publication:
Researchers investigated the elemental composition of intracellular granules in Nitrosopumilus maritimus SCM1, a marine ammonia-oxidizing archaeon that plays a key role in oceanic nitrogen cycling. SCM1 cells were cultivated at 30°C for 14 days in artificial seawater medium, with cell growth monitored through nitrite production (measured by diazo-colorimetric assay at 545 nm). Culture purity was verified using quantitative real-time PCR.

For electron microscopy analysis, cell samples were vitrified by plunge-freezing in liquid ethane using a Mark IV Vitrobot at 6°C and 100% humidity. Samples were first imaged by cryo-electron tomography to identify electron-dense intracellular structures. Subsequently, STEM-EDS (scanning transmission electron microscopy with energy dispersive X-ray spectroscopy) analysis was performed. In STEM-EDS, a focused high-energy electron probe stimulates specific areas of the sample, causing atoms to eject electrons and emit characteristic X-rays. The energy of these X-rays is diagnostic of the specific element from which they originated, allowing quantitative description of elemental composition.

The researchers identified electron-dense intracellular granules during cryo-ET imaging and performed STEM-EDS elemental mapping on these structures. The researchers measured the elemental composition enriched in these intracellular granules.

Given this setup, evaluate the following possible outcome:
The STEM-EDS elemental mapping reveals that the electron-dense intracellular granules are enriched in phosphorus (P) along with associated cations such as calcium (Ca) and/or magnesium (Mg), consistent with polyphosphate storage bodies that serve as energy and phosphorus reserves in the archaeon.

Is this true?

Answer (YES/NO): YES